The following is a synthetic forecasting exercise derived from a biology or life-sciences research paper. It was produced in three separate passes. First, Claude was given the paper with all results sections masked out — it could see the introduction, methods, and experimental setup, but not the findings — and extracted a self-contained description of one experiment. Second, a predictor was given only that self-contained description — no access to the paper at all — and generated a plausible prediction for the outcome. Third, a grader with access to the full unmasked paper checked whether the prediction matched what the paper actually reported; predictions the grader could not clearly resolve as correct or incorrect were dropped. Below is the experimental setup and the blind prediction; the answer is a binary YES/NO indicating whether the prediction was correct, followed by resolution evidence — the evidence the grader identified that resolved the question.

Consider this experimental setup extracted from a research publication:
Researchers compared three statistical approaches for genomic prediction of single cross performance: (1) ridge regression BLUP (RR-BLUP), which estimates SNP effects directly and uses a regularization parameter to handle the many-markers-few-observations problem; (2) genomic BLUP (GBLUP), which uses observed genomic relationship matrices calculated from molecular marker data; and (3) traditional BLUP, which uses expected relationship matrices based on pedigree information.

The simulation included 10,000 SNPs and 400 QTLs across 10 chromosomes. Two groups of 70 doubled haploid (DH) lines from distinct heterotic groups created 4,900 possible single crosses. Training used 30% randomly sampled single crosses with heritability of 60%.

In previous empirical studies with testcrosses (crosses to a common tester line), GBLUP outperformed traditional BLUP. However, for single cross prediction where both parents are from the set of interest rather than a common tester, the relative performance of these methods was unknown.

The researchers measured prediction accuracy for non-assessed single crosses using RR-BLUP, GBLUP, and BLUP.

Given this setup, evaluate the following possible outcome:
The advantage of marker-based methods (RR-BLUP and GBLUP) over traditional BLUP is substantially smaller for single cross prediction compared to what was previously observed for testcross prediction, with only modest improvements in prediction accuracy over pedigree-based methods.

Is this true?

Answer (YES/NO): NO